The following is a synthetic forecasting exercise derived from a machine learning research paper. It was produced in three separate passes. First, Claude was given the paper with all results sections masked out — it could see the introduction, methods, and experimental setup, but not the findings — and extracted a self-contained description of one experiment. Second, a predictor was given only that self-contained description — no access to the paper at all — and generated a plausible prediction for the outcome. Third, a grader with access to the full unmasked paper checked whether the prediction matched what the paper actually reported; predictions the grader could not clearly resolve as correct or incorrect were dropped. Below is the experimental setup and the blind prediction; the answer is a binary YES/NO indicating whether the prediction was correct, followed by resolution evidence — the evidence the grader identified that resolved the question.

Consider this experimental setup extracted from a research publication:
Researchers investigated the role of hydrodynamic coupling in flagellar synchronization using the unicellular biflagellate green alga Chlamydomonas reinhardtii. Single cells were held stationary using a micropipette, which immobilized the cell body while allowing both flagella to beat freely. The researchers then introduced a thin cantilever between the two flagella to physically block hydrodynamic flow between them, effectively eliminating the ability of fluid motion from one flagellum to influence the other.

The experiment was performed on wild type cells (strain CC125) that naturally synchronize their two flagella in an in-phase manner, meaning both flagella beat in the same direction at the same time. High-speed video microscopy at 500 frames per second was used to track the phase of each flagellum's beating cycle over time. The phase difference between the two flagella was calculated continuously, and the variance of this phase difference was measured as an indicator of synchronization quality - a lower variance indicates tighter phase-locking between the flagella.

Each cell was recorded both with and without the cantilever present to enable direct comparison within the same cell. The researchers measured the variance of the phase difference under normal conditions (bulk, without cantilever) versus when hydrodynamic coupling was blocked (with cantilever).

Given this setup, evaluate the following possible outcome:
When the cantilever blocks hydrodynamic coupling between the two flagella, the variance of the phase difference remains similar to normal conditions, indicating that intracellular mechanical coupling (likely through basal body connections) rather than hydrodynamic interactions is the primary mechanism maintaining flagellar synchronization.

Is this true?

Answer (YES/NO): YES